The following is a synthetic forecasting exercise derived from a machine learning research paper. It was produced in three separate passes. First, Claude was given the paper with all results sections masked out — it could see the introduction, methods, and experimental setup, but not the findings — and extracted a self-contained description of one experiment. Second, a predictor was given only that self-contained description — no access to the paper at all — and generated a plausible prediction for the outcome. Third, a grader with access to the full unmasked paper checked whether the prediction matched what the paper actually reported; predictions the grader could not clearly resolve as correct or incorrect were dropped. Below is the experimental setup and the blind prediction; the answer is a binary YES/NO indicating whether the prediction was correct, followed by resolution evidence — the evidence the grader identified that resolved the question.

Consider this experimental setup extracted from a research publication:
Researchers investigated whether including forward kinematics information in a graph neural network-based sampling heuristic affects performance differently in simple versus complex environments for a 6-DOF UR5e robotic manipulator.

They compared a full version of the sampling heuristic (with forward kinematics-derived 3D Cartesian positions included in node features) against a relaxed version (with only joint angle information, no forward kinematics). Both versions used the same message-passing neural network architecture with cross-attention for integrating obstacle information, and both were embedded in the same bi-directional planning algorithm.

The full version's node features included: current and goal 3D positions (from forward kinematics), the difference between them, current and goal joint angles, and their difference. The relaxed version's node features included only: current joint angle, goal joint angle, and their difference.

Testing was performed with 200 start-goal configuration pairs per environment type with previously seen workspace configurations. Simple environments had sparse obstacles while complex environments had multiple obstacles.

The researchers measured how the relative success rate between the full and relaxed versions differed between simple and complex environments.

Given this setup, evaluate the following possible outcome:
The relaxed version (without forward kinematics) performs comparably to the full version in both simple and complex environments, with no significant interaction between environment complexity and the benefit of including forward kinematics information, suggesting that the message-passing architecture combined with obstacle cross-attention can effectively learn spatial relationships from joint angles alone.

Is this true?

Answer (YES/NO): NO